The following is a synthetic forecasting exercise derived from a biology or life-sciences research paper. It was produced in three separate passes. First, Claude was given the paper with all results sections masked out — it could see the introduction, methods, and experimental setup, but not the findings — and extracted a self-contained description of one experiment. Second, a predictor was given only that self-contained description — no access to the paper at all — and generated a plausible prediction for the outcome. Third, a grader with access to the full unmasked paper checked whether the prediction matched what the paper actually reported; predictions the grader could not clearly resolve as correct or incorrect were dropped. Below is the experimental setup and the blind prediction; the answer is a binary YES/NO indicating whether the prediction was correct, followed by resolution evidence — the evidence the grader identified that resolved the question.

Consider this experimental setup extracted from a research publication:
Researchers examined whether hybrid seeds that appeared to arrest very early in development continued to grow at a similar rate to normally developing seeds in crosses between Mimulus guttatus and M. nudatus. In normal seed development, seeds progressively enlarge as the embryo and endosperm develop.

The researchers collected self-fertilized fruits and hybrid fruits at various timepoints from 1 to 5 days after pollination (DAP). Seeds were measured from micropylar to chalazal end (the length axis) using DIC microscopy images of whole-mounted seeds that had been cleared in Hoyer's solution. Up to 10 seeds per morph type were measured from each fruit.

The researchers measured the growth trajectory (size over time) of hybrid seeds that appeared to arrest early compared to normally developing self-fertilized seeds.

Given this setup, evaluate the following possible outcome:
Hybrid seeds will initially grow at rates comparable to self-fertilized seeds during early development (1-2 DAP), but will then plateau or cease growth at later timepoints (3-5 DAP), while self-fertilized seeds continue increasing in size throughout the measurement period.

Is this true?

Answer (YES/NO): NO